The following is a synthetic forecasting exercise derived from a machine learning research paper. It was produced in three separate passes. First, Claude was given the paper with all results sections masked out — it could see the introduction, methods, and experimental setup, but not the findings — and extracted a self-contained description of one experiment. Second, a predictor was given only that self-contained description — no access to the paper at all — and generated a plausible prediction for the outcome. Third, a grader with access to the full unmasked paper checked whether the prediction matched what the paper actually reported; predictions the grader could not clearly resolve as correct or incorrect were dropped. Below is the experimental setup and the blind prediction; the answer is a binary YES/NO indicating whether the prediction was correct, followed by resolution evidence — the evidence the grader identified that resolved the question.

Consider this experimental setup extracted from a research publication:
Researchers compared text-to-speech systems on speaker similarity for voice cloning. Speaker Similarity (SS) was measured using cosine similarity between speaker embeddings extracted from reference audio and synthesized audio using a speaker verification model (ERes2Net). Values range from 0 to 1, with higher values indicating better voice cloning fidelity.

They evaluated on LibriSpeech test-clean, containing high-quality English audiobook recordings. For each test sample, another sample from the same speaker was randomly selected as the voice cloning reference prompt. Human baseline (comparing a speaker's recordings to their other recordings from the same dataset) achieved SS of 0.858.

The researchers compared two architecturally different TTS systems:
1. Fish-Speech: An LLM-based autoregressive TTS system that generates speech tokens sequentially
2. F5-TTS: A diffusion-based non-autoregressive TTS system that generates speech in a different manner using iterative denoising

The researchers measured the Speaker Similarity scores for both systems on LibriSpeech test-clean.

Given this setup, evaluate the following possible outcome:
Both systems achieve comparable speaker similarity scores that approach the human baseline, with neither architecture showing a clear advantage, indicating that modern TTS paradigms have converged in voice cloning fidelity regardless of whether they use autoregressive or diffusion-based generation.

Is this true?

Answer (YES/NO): NO